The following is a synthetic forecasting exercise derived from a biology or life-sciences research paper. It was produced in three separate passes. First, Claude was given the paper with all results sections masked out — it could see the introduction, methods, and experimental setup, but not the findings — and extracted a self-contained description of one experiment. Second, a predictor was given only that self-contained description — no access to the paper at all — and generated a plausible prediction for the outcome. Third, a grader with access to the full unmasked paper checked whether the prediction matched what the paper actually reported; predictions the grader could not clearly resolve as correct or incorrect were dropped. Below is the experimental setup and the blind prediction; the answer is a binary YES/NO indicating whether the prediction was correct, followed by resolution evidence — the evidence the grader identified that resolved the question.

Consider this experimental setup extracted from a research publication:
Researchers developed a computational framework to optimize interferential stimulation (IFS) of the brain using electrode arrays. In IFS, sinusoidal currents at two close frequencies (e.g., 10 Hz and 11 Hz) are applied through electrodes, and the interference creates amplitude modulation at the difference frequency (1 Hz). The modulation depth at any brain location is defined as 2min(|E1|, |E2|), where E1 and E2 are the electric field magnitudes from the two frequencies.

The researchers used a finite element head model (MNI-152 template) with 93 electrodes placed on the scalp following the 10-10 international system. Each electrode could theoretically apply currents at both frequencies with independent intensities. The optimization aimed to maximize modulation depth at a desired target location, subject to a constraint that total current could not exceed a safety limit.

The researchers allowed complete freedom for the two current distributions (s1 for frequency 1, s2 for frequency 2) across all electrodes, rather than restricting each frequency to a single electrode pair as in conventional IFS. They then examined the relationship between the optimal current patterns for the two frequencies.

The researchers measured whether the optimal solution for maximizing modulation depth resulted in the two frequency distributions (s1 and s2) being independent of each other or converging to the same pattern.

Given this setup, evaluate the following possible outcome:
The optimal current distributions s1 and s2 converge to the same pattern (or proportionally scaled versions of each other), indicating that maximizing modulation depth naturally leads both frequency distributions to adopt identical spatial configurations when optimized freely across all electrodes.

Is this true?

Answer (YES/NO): YES